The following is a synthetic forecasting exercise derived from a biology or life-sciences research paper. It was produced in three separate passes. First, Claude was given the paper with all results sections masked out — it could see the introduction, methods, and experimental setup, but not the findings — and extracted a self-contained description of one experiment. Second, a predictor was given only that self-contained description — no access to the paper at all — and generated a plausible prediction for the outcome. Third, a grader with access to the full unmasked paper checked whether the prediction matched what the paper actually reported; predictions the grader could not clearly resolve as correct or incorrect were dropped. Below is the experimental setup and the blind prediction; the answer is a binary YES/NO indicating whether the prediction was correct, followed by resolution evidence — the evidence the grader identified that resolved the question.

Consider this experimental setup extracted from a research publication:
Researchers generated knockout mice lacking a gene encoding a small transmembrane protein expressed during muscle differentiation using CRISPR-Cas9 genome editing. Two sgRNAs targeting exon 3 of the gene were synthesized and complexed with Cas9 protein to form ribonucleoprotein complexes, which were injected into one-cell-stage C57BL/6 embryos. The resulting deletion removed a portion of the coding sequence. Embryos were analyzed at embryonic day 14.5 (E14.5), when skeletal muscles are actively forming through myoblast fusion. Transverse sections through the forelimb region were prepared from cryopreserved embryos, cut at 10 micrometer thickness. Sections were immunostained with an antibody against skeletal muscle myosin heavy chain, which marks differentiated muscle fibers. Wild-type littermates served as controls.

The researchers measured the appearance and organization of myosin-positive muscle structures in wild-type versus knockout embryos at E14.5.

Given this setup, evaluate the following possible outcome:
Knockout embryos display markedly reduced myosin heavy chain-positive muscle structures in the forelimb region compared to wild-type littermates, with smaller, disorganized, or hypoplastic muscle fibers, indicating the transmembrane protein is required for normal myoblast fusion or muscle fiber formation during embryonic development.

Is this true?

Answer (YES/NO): YES